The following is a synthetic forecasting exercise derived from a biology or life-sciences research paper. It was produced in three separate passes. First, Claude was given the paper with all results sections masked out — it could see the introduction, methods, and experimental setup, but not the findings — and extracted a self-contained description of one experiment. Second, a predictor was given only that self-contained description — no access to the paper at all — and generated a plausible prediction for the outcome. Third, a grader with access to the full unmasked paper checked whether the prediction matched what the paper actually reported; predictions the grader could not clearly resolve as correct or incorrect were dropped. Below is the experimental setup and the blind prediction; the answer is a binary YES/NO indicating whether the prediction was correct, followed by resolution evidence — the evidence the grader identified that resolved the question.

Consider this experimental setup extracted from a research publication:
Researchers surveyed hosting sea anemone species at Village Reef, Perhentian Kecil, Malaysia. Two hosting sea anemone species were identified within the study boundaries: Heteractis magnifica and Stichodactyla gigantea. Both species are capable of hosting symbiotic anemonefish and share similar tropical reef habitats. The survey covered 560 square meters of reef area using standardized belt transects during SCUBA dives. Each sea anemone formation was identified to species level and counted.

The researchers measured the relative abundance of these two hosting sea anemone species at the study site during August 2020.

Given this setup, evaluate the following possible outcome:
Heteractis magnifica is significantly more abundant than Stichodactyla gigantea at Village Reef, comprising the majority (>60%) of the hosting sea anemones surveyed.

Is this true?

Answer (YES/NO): YES